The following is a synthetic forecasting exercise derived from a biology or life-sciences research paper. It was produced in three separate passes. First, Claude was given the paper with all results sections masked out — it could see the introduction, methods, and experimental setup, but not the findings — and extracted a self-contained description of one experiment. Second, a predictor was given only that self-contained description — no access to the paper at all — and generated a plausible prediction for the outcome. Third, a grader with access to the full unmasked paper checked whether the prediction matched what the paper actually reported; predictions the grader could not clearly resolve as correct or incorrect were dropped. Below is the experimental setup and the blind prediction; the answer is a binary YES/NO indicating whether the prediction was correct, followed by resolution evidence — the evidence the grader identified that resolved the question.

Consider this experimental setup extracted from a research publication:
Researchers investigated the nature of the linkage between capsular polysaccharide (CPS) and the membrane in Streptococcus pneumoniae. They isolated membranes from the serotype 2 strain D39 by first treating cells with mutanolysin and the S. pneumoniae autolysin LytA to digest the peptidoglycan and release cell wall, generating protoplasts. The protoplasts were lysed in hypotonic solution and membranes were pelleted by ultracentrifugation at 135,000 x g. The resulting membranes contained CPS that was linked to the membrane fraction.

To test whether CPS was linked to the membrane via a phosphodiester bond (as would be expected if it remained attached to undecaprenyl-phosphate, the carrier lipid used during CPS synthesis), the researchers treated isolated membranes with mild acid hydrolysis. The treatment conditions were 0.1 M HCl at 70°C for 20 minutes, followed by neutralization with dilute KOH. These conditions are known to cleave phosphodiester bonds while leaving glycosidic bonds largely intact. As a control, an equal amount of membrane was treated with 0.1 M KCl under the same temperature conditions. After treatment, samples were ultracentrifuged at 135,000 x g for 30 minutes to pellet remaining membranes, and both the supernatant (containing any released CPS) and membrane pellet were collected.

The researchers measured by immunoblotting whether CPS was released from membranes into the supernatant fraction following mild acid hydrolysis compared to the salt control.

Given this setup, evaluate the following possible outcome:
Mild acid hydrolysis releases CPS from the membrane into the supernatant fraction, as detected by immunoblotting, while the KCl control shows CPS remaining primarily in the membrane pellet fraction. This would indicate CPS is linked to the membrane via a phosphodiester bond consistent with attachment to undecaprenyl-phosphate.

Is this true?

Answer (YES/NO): NO